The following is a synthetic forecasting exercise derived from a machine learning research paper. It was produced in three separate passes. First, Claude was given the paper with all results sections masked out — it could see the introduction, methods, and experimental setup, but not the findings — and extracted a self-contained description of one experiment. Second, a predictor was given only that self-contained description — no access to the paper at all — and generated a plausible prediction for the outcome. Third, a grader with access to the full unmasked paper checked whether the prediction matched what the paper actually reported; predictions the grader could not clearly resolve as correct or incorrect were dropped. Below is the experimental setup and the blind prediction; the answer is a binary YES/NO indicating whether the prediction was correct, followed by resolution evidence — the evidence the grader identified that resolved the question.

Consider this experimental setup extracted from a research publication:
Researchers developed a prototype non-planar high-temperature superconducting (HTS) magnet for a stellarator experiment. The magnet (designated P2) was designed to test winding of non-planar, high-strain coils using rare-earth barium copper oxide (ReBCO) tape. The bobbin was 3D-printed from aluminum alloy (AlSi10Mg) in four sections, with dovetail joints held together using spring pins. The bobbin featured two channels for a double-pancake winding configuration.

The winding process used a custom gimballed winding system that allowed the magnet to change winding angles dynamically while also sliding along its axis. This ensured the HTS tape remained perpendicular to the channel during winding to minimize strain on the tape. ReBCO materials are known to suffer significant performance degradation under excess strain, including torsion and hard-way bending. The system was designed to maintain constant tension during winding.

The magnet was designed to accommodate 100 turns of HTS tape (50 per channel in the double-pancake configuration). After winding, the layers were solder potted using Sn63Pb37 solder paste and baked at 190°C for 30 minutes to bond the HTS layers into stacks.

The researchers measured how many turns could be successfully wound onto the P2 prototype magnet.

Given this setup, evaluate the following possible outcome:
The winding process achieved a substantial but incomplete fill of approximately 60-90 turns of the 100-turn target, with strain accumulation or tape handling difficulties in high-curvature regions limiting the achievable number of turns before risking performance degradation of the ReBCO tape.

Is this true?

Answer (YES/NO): NO